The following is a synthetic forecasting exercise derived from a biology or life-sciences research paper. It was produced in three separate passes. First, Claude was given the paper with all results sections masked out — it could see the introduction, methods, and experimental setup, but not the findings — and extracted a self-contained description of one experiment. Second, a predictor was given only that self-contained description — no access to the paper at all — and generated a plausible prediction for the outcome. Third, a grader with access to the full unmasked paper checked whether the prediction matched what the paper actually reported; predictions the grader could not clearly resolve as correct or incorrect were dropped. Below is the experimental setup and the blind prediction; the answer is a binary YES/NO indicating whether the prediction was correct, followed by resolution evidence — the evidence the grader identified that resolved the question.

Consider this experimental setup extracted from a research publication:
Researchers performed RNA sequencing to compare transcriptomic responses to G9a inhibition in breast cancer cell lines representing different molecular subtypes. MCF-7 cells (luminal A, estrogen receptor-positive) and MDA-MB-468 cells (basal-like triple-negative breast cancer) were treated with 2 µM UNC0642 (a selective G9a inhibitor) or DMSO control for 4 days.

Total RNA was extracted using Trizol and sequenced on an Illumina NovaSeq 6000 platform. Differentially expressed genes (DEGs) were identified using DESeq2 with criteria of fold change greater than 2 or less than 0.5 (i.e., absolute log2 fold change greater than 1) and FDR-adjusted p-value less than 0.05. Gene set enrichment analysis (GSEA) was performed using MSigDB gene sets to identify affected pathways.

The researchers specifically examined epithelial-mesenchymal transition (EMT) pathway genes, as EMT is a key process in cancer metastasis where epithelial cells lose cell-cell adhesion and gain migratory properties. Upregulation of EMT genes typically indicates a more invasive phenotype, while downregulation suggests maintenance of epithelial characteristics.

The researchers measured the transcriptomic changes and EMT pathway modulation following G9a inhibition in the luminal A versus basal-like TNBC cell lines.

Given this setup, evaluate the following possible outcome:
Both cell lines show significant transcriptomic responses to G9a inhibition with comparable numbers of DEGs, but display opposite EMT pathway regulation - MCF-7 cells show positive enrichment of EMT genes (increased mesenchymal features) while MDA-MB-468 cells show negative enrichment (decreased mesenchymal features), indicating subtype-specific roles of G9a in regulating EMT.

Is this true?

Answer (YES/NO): NO